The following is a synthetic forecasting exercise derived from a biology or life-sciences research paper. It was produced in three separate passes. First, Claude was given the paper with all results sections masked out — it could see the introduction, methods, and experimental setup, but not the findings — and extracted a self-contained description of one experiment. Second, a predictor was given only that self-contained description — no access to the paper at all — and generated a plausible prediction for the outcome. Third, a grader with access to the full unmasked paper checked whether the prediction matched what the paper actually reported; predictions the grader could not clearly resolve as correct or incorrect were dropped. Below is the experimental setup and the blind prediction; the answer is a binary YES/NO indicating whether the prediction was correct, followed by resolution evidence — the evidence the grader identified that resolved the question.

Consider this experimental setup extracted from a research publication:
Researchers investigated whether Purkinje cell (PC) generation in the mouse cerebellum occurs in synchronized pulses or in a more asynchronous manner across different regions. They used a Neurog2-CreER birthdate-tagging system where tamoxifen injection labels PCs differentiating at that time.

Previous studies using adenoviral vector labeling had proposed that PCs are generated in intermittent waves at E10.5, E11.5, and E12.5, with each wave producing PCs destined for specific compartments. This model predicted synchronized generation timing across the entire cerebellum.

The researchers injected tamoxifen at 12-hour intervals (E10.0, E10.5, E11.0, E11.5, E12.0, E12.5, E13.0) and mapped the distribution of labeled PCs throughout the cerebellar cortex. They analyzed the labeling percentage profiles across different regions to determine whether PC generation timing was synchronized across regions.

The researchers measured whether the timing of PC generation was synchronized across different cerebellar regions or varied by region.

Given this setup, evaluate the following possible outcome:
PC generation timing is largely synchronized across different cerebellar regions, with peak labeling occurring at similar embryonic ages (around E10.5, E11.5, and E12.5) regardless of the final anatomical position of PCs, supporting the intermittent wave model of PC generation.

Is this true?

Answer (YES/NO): NO